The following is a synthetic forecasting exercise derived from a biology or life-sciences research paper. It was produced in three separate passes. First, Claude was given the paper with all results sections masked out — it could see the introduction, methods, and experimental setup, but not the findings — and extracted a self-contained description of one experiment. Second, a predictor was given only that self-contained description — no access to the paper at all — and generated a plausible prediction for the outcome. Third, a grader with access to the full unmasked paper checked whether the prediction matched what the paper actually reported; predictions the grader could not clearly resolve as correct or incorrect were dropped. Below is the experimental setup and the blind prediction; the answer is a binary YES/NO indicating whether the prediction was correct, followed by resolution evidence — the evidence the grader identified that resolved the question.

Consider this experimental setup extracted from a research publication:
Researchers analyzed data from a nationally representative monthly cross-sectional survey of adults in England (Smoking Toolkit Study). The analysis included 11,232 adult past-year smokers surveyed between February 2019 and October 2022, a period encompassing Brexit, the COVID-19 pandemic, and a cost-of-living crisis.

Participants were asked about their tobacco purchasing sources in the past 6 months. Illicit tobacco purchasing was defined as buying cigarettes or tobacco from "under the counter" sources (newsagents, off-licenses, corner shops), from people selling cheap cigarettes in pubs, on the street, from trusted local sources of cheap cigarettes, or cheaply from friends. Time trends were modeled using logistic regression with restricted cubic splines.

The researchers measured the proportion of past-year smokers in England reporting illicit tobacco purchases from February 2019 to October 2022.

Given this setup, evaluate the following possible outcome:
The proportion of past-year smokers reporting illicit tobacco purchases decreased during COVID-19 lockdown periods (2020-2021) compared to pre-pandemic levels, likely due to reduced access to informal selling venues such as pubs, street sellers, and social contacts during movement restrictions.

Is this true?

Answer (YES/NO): NO